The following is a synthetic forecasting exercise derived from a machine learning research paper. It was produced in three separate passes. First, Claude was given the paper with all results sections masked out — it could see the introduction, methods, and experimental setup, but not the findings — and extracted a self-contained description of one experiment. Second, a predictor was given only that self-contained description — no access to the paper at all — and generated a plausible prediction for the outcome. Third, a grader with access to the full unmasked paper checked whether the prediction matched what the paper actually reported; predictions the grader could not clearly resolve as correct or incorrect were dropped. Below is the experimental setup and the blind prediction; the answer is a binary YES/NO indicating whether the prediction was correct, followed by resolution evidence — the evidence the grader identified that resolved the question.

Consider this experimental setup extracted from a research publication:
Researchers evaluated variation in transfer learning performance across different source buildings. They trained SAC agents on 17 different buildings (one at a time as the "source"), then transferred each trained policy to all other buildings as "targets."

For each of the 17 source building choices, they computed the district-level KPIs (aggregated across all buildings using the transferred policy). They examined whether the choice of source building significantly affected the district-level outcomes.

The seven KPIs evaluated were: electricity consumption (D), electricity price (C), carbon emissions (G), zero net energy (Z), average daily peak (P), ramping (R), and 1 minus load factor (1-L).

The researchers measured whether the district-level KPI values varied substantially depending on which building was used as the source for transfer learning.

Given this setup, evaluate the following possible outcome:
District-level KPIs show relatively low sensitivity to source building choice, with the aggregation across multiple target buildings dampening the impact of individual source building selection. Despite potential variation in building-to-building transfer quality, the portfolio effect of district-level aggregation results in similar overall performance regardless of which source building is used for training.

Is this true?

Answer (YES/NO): YES